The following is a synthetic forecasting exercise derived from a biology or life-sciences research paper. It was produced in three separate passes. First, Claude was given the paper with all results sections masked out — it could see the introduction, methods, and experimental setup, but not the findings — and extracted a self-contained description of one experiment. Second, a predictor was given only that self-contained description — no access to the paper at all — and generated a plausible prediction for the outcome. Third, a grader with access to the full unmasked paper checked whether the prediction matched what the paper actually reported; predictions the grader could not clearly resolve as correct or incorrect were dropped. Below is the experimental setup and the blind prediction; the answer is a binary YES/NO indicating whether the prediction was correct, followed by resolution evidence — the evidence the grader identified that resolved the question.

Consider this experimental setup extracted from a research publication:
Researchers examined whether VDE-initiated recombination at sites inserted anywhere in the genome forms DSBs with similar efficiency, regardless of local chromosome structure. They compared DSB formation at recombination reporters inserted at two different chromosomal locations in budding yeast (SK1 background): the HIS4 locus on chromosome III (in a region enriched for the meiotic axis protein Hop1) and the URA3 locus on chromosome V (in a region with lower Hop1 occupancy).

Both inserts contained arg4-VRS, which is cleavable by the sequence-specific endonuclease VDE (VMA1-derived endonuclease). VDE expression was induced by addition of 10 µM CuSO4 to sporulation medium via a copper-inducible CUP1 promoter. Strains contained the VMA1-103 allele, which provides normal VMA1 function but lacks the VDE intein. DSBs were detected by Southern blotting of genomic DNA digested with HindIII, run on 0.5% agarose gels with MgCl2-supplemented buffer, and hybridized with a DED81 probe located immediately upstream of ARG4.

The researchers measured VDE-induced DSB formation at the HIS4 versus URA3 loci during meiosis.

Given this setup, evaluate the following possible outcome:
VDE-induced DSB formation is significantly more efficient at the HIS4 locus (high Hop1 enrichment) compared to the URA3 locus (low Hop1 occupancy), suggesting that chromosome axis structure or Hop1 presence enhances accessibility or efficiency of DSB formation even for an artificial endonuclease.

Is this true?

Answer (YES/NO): NO